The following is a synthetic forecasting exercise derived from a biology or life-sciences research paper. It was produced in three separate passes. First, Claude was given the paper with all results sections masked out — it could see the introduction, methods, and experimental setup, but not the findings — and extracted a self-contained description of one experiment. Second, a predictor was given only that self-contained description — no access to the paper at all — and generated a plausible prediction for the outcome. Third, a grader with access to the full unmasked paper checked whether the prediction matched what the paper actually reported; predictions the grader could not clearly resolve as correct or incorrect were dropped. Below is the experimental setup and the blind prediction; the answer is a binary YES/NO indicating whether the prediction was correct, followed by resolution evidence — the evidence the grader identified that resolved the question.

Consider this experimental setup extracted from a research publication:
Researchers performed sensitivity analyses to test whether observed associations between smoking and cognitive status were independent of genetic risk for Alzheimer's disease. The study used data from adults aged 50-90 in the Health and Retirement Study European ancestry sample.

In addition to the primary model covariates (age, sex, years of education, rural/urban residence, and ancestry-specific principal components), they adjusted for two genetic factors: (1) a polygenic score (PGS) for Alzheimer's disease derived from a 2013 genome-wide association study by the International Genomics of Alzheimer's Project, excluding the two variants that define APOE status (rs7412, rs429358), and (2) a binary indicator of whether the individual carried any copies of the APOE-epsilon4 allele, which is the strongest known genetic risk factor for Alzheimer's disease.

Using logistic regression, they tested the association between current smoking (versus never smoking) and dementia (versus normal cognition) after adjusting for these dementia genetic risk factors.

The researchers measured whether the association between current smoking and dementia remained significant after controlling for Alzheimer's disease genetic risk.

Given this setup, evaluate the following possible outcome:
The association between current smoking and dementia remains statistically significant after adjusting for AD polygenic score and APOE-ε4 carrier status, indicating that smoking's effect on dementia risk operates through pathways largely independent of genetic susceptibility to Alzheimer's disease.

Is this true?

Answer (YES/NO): NO